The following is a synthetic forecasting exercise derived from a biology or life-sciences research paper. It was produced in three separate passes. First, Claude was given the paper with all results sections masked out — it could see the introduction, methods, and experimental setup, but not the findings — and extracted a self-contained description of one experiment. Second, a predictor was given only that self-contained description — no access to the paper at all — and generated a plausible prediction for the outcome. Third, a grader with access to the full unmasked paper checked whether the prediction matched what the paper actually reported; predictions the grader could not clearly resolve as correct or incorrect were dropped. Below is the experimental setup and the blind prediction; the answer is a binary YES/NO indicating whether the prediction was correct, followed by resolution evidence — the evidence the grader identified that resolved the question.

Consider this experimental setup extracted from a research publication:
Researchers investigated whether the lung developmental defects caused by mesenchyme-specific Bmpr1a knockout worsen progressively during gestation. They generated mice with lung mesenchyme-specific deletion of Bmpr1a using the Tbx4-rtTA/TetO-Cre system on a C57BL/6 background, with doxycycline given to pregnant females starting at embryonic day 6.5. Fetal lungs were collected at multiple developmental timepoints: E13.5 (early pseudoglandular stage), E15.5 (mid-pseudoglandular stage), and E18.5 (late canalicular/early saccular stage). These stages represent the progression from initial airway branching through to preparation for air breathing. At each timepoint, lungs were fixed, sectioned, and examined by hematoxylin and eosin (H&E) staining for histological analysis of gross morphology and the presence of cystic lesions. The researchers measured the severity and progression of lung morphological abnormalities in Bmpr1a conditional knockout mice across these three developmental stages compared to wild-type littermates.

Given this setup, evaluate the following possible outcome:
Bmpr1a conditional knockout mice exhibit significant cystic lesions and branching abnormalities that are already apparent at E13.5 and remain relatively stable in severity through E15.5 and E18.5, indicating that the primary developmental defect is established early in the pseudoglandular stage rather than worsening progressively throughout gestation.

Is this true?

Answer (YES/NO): NO